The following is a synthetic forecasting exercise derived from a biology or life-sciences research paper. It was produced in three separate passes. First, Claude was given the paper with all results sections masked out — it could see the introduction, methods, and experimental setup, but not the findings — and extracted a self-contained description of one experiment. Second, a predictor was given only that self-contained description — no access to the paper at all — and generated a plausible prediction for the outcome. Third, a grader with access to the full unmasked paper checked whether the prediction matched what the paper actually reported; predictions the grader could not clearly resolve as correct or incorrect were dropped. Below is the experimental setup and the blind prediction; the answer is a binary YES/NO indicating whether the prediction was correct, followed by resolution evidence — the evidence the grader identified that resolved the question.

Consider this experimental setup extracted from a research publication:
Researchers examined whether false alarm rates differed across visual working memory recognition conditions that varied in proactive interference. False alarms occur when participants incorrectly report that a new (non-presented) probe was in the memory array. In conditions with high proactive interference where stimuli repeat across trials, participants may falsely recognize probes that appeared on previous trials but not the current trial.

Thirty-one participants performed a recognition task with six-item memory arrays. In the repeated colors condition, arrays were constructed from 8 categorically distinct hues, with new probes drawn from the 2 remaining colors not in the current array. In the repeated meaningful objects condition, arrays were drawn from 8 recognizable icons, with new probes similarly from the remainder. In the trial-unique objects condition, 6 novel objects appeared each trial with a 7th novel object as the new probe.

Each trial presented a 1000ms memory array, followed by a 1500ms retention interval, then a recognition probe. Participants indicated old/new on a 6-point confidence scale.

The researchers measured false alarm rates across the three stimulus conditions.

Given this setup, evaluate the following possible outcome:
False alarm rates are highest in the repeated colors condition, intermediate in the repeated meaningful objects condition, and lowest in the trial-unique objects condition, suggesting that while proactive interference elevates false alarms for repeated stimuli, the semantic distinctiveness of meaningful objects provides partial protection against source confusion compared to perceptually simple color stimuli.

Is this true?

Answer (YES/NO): NO